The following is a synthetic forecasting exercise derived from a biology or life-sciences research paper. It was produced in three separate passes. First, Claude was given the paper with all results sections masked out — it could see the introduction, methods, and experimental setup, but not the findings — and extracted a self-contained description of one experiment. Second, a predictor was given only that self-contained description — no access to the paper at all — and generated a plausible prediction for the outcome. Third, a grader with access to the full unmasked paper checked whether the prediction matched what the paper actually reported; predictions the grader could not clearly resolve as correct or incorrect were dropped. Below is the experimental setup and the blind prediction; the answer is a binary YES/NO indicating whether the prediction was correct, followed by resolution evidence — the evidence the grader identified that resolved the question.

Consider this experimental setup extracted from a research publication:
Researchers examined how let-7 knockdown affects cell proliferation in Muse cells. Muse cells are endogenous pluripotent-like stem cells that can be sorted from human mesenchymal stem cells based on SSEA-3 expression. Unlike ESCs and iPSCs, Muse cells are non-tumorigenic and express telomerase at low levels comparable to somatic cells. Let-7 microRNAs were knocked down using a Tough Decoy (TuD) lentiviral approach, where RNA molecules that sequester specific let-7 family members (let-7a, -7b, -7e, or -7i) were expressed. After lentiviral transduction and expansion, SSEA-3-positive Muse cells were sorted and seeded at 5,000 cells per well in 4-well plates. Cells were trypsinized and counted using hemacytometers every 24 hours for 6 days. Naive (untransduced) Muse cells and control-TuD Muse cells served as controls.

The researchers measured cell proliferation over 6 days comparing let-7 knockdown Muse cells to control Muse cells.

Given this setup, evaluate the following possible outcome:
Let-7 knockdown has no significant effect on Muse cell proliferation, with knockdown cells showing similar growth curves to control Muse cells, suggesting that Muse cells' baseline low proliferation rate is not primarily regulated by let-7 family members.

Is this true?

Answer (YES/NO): NO